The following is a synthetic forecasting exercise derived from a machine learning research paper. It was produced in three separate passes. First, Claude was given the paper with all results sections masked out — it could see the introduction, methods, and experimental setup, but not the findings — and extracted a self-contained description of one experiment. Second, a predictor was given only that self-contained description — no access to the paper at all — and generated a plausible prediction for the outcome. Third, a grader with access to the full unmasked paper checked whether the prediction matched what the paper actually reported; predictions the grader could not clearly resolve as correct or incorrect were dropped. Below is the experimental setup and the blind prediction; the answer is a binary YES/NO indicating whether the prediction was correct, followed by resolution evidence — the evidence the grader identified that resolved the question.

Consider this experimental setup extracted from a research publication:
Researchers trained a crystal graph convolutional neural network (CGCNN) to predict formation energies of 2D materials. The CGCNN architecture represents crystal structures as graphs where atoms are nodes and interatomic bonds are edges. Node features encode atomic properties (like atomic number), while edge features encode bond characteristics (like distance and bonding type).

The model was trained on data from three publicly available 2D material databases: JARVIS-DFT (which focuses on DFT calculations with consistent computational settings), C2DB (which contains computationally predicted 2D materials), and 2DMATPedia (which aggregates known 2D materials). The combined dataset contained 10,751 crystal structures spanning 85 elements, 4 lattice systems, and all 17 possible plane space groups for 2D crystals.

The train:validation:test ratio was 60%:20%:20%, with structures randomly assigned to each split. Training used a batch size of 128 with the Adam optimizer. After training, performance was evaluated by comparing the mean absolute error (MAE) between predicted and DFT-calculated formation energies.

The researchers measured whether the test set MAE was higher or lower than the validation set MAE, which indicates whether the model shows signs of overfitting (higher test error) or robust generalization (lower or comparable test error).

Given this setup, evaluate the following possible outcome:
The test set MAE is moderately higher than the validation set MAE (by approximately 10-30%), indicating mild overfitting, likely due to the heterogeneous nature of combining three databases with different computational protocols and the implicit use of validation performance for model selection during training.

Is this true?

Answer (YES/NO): NO